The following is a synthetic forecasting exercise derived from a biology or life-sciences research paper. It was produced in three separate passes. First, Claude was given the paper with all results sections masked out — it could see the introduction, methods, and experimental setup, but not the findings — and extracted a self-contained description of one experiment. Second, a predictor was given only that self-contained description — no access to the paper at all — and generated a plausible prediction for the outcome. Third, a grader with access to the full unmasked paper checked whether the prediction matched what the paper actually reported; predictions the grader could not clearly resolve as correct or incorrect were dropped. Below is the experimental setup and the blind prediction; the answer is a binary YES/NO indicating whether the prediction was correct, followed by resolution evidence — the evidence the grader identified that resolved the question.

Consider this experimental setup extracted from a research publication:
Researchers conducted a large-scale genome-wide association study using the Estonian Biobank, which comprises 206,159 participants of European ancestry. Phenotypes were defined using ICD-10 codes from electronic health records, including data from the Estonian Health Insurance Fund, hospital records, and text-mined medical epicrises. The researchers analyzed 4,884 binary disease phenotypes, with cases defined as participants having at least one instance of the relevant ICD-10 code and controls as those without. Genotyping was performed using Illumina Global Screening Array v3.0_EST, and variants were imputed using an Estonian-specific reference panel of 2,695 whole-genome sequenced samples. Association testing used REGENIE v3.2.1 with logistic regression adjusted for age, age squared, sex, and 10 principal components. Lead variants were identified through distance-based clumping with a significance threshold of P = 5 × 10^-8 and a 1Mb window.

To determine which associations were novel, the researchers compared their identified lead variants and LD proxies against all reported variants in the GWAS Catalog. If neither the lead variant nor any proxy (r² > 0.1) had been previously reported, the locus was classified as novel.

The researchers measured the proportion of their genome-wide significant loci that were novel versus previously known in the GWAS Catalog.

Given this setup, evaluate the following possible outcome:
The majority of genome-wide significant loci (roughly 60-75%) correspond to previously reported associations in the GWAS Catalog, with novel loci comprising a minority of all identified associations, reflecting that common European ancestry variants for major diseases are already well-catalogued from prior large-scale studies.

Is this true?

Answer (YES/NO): YES